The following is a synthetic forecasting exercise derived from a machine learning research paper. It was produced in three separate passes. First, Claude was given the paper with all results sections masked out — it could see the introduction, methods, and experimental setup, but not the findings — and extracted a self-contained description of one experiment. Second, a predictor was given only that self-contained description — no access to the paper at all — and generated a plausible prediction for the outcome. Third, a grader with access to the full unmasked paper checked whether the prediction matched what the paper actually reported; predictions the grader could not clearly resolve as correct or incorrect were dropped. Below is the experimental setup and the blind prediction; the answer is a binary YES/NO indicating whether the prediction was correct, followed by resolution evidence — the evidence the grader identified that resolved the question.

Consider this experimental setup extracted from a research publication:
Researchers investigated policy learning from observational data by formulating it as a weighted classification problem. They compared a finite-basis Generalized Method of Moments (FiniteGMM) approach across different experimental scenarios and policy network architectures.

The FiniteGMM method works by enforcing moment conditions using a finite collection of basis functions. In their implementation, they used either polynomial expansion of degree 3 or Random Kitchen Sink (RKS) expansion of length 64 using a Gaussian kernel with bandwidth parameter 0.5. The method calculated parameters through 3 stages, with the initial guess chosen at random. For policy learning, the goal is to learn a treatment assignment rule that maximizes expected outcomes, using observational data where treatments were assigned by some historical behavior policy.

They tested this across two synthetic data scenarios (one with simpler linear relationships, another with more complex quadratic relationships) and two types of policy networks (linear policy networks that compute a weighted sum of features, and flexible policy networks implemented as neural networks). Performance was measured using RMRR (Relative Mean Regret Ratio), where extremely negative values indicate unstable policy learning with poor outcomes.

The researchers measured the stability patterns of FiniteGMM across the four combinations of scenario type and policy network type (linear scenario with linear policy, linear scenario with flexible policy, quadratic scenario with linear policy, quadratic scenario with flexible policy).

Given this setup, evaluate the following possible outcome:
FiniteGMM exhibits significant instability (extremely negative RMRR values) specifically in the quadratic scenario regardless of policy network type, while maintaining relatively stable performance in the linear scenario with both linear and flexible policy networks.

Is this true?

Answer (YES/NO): NO